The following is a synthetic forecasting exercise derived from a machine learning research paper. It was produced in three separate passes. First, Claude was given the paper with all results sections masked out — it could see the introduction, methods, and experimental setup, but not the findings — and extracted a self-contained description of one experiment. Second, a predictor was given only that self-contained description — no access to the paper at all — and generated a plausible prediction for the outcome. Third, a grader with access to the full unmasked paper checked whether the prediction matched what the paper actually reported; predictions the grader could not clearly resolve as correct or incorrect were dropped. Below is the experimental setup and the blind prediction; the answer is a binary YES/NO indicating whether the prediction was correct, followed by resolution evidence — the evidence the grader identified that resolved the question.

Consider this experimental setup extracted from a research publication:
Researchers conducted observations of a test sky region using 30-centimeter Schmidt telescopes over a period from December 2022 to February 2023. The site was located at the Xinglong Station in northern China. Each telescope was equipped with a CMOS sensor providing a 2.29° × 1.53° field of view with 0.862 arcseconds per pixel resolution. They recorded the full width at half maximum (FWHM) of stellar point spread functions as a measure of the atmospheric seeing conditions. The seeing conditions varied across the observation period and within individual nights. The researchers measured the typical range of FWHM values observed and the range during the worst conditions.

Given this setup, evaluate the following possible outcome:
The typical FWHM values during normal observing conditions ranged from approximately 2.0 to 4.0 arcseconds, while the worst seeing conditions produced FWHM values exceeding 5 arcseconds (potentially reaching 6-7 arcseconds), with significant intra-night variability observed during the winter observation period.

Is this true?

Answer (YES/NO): NO